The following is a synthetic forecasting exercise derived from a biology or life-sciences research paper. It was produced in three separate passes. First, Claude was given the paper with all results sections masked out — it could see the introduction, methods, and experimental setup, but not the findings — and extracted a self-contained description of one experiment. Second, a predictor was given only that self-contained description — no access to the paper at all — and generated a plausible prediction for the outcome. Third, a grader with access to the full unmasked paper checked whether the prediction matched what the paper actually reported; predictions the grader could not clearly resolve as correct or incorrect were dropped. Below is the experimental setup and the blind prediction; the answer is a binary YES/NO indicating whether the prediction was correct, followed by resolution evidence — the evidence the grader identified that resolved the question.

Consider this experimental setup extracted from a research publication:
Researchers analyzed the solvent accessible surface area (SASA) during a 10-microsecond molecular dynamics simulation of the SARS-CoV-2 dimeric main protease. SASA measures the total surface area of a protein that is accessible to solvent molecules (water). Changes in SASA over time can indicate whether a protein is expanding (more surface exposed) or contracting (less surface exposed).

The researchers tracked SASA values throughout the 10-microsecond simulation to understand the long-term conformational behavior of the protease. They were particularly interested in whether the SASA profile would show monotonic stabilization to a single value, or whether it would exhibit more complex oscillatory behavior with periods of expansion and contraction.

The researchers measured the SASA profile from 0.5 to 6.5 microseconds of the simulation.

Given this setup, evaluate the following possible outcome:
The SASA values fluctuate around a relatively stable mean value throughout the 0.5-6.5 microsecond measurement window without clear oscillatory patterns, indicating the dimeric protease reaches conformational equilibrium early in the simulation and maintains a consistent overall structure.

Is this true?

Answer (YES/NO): NO